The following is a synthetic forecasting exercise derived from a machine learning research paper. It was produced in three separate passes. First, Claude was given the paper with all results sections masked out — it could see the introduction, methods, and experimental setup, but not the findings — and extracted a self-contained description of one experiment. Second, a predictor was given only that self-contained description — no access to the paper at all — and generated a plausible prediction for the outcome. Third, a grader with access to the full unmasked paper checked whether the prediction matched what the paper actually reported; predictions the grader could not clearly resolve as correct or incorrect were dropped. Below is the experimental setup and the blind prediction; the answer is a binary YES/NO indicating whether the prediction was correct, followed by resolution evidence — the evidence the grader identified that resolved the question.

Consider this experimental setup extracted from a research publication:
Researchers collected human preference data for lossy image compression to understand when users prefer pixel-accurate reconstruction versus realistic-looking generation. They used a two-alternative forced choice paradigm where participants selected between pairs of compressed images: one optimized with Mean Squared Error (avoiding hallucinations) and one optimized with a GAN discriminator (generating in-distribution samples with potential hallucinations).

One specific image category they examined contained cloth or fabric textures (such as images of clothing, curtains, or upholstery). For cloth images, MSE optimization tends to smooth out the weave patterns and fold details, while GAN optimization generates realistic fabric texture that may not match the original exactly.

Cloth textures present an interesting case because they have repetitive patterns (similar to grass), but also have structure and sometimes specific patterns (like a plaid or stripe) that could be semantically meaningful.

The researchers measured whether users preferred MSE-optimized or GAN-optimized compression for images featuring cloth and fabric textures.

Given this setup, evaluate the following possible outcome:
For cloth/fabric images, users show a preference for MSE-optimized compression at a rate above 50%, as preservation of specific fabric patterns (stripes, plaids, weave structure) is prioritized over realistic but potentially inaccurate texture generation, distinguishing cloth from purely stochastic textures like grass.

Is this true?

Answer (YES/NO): NO